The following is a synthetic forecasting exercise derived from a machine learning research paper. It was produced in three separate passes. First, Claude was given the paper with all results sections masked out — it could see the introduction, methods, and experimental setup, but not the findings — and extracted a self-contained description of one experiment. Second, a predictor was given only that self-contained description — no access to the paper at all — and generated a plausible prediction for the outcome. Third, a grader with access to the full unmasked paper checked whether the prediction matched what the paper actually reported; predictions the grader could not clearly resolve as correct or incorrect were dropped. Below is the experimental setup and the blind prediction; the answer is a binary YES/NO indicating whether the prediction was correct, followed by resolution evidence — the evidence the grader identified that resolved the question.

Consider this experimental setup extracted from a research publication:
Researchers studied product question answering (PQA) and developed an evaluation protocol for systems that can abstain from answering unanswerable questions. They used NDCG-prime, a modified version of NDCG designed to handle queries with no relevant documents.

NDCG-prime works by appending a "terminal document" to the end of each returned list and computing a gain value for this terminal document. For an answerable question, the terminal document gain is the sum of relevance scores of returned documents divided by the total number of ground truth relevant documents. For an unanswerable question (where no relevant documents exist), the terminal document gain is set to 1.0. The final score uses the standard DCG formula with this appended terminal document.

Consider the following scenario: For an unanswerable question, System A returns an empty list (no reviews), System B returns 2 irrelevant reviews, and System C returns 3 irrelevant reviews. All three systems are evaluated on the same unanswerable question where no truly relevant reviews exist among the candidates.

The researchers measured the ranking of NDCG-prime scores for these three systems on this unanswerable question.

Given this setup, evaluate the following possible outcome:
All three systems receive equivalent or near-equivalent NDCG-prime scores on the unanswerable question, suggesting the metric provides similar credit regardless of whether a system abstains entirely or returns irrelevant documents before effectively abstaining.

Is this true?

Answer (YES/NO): NO